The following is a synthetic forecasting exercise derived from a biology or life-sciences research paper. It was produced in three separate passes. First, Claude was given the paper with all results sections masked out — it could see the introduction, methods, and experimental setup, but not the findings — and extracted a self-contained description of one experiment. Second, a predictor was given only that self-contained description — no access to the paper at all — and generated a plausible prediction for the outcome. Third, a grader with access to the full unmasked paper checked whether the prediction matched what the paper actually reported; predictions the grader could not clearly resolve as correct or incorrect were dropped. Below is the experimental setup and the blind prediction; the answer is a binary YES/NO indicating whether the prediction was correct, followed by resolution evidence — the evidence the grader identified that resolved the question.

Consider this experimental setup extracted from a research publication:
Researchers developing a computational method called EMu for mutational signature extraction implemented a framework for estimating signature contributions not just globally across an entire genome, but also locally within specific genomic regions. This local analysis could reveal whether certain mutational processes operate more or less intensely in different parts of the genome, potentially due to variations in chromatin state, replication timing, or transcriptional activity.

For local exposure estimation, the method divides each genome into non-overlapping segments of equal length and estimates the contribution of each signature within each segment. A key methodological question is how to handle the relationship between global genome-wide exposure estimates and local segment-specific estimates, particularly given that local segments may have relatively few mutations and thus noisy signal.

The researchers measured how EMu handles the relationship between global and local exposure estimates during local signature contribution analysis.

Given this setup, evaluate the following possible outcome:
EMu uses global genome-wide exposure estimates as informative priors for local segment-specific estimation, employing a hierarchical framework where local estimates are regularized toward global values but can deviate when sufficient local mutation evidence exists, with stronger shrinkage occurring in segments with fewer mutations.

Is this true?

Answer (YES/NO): NO